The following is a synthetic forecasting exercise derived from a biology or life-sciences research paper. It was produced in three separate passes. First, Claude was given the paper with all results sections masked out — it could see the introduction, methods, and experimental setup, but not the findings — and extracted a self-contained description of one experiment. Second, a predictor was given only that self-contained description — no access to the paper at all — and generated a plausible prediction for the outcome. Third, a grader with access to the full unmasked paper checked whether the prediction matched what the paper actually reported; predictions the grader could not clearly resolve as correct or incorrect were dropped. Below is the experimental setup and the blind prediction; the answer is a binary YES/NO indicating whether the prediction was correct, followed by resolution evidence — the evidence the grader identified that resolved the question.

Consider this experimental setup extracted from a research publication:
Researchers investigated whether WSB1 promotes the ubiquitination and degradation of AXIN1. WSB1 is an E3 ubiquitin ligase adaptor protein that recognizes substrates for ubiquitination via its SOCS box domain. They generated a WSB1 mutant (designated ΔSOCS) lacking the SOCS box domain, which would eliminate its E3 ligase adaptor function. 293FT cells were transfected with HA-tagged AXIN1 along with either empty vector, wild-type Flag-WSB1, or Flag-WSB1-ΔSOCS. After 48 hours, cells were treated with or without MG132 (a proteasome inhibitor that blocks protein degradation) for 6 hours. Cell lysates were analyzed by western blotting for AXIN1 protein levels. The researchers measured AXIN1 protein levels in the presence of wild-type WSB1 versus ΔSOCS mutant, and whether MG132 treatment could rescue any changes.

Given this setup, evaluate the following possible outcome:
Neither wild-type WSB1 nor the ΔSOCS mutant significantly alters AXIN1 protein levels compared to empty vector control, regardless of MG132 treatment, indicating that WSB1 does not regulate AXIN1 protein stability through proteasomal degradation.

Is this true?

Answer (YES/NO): YES